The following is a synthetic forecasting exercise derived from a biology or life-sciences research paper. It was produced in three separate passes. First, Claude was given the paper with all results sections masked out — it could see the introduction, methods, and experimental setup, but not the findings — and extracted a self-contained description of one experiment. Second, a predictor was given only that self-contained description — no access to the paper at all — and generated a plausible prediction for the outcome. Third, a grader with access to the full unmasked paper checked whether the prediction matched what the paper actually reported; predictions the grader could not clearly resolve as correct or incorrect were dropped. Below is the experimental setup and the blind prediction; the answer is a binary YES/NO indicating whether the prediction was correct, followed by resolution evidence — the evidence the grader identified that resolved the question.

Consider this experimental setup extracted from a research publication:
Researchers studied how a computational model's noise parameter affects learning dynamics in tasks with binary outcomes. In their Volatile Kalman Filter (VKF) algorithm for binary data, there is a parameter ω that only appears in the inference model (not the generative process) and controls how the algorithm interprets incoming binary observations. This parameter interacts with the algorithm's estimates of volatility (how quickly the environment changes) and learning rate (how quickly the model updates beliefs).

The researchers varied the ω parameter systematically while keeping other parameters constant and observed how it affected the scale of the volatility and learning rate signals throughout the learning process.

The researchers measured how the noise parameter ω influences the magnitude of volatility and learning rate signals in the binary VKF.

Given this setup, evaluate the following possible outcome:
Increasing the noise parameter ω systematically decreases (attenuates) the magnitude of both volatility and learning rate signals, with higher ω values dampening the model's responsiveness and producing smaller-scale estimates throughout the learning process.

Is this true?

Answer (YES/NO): NO